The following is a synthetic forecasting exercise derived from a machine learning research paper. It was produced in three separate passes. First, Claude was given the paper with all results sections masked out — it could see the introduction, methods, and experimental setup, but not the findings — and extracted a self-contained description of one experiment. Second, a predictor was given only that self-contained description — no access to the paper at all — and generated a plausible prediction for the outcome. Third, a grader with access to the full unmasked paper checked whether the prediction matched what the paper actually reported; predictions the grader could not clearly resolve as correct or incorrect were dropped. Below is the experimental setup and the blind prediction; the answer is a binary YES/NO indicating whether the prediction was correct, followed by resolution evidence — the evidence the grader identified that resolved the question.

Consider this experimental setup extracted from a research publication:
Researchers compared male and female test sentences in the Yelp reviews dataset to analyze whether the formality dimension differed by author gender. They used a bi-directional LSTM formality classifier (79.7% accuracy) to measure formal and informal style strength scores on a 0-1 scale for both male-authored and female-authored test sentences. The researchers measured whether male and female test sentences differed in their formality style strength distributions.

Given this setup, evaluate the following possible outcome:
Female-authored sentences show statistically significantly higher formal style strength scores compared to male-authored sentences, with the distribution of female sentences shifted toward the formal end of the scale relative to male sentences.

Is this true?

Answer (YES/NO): NO